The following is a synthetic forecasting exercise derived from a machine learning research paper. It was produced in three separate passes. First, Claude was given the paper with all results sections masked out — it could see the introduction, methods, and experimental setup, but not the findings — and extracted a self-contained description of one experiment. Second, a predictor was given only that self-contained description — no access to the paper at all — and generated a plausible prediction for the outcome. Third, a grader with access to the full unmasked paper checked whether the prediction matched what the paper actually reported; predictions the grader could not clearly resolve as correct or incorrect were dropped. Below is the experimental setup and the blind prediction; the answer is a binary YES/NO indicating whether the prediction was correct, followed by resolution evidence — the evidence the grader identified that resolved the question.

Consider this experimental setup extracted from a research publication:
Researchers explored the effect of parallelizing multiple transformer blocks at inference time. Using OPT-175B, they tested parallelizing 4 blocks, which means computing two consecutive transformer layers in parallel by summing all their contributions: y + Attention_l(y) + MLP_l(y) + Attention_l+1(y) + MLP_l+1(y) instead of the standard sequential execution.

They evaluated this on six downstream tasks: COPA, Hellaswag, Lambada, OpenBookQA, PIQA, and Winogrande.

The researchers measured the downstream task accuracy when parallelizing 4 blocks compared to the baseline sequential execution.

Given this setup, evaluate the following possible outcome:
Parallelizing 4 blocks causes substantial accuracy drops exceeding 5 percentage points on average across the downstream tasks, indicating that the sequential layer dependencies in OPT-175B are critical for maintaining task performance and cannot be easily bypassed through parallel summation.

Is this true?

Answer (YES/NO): YES